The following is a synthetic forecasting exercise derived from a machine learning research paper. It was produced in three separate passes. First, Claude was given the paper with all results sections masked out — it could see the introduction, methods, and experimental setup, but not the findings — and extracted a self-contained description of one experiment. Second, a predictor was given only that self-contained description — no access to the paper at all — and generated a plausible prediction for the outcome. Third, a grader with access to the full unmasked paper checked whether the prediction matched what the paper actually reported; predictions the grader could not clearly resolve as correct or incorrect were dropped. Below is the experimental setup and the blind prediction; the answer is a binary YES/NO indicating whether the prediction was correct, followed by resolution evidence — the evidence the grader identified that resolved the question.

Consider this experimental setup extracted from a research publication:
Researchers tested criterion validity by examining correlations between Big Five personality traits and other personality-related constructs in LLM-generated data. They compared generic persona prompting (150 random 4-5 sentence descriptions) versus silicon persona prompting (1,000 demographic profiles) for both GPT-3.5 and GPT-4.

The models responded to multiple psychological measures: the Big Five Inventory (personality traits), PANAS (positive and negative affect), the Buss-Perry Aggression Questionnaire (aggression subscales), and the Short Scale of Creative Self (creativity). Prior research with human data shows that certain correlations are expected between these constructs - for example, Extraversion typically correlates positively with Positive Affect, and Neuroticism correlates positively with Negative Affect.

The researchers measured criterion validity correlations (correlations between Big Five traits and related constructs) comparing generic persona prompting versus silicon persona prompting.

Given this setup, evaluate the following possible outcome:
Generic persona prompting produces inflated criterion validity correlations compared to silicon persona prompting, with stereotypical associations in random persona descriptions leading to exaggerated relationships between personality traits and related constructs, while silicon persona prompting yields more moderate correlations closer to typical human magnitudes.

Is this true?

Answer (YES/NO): NO